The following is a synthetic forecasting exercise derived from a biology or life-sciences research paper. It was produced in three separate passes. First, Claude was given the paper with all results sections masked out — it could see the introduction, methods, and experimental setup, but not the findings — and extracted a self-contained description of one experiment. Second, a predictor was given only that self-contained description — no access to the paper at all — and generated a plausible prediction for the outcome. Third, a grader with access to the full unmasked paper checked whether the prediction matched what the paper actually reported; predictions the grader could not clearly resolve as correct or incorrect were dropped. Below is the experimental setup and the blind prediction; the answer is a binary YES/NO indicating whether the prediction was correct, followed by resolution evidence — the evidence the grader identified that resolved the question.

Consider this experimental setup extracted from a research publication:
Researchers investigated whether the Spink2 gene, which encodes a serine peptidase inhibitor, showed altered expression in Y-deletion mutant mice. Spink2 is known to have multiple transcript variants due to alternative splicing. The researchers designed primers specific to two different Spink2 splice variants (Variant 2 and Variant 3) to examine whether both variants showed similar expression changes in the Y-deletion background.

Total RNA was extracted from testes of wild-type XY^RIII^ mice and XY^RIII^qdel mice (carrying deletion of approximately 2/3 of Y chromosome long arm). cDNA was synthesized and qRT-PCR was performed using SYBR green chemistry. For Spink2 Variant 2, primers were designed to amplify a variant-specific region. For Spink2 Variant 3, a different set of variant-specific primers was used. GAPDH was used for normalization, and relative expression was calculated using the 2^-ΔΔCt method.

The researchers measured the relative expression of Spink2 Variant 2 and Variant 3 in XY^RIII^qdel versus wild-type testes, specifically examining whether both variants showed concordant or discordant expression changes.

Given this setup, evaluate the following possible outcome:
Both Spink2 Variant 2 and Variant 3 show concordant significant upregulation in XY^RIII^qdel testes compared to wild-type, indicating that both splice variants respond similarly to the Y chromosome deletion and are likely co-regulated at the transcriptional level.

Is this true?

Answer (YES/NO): NO